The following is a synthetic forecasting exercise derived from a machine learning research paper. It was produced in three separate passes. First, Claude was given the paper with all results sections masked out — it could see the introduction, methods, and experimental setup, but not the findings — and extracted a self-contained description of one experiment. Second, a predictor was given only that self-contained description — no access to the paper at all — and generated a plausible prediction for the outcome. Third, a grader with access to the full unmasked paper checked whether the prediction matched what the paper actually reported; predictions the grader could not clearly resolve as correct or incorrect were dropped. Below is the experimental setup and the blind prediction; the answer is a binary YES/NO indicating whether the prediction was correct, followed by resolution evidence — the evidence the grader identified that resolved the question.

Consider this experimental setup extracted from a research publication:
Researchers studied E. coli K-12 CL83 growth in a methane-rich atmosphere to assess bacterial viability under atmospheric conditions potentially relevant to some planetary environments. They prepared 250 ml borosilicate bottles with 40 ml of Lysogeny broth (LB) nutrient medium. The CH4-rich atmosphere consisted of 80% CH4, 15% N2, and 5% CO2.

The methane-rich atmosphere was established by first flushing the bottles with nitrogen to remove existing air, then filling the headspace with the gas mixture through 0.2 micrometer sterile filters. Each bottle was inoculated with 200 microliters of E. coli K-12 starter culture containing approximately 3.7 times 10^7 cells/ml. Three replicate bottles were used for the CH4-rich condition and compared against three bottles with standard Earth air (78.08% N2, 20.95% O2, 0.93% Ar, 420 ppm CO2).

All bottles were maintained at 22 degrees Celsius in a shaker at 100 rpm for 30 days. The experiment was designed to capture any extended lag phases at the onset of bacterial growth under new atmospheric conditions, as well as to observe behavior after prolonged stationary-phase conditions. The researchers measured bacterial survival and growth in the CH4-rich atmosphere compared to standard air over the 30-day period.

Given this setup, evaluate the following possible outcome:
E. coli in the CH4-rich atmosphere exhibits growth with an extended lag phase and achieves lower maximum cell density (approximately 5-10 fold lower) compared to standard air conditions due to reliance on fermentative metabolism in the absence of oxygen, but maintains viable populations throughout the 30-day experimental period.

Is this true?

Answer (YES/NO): NO